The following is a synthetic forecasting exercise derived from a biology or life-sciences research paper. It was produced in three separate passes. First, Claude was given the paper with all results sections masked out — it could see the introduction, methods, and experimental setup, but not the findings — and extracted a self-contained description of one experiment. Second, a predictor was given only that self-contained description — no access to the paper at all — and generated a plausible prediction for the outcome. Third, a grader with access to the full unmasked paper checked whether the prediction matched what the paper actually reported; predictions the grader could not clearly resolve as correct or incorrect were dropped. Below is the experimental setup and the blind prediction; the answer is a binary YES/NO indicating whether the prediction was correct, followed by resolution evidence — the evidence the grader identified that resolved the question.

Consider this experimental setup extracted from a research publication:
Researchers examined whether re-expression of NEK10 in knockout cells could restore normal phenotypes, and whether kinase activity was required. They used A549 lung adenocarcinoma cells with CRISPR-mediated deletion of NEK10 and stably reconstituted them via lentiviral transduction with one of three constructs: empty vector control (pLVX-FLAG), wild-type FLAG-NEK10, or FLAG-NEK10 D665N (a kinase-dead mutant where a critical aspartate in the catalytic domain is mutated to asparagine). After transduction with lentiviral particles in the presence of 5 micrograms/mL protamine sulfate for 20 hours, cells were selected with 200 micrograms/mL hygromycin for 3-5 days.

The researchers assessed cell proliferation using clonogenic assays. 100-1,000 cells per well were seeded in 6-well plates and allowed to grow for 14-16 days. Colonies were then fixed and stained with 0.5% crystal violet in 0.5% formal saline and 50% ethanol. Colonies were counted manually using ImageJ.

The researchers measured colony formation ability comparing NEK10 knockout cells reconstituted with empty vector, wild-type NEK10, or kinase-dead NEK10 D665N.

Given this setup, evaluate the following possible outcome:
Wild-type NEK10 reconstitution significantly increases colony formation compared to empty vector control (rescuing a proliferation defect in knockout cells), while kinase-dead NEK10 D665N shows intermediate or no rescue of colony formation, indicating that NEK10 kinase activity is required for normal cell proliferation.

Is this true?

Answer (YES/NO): NO